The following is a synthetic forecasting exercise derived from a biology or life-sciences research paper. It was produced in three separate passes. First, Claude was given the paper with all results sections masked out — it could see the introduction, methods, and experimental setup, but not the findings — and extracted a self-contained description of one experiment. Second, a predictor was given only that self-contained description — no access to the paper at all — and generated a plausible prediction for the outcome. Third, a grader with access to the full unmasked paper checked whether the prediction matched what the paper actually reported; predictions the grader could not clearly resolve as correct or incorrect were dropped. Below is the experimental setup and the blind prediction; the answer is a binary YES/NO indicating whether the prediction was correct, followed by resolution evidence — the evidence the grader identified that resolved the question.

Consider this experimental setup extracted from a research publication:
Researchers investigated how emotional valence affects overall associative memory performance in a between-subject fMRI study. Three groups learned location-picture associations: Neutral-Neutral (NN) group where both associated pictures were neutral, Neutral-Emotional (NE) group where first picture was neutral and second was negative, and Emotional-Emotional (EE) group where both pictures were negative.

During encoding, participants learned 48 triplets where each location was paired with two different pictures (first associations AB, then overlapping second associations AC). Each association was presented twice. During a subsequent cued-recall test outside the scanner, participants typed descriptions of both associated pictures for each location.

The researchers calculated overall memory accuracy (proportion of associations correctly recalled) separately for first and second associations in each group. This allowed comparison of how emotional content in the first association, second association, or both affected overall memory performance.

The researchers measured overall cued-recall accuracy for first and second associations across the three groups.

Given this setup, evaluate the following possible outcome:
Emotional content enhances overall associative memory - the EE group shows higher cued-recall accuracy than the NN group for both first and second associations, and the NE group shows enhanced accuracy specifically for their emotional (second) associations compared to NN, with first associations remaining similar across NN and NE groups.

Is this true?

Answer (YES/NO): NO